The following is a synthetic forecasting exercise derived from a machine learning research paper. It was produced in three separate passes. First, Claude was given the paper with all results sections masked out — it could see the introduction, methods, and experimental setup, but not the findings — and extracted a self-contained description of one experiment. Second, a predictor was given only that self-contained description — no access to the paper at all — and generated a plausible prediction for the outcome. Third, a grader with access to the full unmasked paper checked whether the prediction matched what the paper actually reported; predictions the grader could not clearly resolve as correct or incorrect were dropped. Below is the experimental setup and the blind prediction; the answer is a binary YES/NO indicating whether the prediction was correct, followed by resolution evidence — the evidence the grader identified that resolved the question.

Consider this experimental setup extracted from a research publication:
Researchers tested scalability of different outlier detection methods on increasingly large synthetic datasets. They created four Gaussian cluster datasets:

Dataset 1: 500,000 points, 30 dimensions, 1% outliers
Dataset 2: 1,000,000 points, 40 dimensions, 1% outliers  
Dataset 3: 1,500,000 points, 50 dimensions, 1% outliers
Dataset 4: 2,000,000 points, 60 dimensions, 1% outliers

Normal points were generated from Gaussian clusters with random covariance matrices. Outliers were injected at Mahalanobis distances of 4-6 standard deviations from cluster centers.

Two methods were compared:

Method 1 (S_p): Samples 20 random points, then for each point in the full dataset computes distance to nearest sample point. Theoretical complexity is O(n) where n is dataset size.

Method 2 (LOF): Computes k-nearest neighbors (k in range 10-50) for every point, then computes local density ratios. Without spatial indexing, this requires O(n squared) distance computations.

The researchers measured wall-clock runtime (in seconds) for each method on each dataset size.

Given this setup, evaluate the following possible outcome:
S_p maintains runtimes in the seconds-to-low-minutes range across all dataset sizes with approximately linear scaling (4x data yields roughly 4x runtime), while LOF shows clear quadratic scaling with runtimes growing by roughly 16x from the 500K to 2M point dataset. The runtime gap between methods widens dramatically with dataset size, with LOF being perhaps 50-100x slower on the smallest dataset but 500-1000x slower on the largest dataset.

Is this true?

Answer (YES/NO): NO